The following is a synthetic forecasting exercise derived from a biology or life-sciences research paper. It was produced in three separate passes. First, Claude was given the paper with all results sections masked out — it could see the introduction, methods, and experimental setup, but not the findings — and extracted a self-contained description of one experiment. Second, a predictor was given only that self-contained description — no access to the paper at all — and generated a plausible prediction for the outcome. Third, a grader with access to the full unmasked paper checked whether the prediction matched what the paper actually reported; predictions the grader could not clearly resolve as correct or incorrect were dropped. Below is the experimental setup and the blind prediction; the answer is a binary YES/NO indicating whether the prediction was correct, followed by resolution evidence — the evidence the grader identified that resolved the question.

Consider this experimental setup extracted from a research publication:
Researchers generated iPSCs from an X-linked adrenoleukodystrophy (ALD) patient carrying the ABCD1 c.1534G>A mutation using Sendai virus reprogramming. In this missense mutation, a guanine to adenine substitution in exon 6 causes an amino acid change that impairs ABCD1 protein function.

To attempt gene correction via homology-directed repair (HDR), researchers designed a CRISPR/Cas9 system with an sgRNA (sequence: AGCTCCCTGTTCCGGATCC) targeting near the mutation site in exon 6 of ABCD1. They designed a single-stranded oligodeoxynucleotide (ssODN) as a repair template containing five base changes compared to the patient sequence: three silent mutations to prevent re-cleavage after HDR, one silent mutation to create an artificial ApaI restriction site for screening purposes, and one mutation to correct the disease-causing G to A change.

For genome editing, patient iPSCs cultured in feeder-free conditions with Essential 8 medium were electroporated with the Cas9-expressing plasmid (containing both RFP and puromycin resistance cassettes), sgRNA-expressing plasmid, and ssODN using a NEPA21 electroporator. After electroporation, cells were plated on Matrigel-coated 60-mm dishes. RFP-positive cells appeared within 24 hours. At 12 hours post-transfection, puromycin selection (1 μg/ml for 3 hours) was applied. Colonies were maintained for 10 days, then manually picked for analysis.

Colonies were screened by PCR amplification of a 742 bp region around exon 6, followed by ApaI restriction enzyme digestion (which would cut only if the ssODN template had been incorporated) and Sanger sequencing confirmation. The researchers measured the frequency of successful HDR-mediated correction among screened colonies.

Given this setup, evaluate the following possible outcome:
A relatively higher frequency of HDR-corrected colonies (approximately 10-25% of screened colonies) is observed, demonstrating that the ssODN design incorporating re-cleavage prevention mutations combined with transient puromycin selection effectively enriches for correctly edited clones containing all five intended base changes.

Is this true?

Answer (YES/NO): NO